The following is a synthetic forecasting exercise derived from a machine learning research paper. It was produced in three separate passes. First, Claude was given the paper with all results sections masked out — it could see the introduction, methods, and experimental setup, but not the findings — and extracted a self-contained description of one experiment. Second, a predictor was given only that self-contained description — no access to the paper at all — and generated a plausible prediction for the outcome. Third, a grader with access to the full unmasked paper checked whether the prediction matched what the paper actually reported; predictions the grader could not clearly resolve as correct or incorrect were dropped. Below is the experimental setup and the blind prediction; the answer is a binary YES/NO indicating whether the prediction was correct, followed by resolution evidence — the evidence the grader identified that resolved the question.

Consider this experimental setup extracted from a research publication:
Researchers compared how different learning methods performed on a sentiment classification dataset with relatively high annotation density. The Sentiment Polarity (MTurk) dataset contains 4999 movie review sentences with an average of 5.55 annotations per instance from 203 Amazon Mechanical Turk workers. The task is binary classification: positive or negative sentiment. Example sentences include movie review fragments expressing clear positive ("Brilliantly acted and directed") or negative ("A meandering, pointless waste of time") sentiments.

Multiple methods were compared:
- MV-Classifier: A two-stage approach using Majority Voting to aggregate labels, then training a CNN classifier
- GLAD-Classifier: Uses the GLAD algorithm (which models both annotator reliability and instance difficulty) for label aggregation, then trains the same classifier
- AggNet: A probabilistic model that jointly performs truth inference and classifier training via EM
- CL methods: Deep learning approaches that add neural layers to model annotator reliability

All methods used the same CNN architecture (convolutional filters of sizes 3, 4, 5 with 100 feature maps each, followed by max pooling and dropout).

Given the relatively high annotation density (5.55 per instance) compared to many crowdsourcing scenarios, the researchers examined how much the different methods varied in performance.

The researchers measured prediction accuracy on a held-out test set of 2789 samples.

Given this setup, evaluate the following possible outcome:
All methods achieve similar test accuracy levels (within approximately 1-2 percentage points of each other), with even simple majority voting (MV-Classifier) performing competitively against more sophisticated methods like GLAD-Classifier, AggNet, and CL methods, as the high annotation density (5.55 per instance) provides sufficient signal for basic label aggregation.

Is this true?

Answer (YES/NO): YES